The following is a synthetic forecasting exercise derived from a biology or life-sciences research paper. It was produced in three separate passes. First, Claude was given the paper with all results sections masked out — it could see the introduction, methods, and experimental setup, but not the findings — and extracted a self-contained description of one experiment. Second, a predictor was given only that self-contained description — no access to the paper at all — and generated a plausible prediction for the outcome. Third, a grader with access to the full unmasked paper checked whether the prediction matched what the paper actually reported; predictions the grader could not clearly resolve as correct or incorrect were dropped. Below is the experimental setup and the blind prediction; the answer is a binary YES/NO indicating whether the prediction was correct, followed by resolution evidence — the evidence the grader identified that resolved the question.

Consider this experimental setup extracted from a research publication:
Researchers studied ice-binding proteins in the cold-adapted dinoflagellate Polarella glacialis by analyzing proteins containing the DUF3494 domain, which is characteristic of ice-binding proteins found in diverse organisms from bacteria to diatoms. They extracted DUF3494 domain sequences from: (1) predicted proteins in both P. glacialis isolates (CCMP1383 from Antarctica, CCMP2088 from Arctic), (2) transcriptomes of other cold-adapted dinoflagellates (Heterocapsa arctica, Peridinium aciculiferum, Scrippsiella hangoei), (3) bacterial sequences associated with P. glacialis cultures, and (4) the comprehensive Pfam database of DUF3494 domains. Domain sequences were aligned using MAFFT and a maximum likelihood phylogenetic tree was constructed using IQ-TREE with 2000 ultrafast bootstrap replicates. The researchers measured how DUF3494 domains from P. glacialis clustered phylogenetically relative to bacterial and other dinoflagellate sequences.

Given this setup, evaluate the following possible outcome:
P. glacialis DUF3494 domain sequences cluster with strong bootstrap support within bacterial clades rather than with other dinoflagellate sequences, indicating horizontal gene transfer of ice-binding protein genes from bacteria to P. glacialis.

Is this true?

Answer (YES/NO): NO